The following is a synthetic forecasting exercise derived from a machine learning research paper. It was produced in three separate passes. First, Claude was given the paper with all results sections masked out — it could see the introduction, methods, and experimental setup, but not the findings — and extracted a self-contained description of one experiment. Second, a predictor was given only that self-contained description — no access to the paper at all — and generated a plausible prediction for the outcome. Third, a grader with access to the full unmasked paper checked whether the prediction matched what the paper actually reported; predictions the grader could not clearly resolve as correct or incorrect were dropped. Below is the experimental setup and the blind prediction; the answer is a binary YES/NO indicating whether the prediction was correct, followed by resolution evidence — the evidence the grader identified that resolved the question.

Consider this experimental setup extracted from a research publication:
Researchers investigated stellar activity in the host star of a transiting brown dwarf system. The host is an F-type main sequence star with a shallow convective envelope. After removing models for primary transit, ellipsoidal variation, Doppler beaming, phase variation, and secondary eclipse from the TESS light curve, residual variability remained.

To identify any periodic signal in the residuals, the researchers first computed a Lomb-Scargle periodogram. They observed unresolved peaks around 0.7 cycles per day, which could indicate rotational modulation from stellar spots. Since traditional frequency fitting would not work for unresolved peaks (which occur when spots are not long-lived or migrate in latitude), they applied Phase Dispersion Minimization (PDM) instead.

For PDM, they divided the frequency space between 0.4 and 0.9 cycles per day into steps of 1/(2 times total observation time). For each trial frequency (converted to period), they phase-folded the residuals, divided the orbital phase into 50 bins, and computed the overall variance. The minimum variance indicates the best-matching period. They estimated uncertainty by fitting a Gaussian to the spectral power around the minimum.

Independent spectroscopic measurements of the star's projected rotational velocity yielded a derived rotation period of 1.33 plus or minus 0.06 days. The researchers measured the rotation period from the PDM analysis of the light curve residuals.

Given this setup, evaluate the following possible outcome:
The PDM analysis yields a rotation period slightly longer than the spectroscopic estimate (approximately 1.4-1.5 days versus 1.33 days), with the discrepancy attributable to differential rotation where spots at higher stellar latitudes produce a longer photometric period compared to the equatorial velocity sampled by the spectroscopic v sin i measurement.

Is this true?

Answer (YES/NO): NO